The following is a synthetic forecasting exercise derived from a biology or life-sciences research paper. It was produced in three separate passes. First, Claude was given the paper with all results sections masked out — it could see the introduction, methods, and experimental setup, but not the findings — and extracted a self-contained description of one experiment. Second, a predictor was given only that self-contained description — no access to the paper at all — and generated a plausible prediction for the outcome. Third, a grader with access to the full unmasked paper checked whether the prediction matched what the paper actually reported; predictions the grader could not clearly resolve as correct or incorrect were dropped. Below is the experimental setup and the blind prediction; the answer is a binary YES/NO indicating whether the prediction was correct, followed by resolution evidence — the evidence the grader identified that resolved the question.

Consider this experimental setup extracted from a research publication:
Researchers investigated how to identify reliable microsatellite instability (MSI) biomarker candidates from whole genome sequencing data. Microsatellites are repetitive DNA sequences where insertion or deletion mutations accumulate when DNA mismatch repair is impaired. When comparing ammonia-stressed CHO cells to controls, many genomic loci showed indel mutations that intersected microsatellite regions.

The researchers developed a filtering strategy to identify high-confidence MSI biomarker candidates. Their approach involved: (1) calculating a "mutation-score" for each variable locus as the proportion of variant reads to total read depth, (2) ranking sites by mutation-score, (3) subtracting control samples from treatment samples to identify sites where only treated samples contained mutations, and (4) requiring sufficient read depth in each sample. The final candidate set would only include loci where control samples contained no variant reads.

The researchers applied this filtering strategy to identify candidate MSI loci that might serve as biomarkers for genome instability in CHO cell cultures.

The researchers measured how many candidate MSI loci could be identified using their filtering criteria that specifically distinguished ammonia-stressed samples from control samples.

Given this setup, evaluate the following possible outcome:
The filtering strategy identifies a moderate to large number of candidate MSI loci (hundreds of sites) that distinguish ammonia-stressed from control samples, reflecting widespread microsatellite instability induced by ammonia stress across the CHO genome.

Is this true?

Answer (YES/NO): NO